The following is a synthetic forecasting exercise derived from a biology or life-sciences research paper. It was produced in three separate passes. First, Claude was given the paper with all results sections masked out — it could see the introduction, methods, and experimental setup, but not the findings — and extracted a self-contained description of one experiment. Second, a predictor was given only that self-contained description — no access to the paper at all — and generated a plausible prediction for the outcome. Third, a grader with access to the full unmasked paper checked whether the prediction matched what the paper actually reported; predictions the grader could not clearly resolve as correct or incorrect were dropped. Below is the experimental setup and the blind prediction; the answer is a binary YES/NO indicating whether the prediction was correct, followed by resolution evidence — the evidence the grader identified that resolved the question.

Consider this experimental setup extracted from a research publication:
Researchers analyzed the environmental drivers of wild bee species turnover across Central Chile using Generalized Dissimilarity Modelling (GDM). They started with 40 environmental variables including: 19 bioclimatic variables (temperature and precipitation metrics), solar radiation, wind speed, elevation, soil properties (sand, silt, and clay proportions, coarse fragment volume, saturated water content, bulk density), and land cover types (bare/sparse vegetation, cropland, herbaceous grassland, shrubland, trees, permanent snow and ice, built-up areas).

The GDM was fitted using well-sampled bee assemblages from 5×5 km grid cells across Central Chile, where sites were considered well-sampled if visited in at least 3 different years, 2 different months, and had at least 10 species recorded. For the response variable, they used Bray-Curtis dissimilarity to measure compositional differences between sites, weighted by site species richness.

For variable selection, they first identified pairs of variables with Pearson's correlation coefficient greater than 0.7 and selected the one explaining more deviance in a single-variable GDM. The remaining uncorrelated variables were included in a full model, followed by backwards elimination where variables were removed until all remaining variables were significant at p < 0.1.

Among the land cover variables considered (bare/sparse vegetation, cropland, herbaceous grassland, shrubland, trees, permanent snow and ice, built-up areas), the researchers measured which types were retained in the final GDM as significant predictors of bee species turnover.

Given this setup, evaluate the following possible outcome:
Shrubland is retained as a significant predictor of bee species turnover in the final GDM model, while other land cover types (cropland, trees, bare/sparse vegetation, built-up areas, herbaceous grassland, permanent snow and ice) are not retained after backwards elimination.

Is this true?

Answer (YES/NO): NO